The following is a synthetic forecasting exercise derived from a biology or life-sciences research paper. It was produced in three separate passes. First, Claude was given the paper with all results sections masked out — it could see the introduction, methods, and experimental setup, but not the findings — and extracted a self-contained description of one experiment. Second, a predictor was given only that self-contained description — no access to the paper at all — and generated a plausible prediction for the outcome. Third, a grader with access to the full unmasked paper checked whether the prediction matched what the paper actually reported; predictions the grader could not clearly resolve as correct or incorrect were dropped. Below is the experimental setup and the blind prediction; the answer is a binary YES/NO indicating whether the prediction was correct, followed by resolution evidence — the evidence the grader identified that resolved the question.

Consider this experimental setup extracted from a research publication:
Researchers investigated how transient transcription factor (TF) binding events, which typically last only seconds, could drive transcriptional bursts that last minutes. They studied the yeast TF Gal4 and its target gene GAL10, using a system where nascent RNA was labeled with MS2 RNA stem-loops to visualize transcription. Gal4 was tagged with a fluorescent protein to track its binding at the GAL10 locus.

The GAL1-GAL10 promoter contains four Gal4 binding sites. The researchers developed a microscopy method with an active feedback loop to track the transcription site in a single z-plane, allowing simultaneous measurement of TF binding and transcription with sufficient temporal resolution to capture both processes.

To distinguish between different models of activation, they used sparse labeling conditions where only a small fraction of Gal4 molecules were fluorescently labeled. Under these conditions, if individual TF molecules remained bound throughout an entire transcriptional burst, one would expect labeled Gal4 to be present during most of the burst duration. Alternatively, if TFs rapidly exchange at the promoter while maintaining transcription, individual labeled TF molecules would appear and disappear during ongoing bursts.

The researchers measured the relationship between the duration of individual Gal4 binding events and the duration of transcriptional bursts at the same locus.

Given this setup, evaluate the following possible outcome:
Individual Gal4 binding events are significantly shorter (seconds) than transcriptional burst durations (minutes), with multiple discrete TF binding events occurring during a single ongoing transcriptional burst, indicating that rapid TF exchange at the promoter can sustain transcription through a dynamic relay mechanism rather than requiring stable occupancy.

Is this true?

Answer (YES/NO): YES